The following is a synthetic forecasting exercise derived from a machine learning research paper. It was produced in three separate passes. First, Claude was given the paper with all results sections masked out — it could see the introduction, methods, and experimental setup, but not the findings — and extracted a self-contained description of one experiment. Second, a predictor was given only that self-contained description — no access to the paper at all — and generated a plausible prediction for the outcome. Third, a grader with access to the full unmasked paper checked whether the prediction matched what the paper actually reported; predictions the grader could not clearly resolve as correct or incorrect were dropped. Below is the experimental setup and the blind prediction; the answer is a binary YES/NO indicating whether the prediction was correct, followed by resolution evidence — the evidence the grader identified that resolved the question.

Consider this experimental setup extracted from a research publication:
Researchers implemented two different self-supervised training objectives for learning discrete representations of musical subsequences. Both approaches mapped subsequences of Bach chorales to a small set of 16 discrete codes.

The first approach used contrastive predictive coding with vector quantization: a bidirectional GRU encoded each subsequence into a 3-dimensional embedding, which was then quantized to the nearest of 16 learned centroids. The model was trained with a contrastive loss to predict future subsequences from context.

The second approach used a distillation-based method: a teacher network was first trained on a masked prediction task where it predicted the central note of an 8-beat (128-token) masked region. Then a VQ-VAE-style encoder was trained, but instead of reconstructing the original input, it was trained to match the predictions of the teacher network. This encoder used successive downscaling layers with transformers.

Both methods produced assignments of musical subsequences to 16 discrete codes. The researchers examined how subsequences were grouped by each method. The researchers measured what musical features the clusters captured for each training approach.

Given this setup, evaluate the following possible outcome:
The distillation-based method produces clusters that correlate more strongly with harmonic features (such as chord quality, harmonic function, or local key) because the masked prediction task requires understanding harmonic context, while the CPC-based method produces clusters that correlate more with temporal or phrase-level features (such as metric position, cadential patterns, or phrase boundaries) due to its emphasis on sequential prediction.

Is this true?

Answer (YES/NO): NO